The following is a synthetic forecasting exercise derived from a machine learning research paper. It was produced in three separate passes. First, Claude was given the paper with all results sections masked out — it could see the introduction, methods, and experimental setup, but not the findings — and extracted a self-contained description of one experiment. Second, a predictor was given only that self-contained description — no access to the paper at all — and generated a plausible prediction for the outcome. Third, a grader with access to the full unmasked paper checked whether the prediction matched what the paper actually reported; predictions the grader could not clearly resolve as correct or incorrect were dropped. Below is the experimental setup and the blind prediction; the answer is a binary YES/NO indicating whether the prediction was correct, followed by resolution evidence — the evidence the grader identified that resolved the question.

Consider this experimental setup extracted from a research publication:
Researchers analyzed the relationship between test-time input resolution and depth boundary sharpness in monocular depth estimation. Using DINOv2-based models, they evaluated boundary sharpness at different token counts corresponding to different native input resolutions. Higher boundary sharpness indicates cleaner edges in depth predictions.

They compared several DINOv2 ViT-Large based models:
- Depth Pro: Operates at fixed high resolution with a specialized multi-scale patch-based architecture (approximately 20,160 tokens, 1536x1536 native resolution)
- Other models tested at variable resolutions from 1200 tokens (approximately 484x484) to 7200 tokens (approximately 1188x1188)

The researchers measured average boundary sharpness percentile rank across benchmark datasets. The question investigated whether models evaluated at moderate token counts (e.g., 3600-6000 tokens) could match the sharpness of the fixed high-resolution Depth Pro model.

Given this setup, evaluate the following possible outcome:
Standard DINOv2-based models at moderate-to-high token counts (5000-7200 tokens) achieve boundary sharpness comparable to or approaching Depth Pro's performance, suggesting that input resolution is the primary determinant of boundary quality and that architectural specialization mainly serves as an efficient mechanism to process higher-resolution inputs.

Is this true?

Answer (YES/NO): NO